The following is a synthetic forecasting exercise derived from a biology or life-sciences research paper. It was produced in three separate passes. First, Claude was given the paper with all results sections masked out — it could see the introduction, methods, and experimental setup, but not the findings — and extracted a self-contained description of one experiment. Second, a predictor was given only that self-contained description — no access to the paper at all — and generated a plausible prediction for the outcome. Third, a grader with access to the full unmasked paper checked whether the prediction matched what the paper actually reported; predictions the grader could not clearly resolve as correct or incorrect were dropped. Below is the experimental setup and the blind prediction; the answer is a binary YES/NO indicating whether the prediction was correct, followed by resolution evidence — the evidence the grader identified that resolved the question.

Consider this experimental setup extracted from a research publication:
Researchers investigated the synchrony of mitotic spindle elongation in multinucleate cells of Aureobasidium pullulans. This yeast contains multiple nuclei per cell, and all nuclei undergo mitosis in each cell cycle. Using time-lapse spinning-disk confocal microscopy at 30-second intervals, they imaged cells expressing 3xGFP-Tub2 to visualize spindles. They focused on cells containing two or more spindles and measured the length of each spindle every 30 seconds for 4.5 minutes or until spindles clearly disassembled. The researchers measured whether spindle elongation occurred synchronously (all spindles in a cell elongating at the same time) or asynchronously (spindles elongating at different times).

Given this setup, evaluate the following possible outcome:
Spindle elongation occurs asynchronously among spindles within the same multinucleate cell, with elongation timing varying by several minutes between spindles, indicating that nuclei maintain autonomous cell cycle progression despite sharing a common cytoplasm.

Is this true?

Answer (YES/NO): NO